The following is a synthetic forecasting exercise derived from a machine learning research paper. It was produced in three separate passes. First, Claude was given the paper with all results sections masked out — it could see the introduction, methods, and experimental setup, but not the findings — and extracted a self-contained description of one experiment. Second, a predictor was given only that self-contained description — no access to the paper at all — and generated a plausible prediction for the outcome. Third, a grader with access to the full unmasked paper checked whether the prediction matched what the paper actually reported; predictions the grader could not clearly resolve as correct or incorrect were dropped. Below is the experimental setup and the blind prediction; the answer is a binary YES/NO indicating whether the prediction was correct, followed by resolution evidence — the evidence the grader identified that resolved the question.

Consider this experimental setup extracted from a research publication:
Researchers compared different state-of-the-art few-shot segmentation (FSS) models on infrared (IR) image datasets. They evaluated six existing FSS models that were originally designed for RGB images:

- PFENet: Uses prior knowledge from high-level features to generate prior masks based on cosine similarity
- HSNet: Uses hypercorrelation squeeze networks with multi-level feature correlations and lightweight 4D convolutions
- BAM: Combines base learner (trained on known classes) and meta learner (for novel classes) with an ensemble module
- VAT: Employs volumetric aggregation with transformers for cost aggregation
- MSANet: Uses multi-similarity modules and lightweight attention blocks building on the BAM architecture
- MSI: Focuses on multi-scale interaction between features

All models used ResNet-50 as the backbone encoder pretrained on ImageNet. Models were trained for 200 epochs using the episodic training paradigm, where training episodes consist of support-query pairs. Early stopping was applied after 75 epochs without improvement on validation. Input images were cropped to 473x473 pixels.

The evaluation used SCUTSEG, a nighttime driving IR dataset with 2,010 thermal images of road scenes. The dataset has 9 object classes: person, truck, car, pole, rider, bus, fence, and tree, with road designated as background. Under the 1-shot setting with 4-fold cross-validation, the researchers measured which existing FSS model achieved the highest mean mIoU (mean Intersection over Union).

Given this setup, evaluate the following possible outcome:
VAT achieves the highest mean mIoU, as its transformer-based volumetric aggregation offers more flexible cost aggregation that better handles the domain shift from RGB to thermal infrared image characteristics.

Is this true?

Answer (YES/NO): NO